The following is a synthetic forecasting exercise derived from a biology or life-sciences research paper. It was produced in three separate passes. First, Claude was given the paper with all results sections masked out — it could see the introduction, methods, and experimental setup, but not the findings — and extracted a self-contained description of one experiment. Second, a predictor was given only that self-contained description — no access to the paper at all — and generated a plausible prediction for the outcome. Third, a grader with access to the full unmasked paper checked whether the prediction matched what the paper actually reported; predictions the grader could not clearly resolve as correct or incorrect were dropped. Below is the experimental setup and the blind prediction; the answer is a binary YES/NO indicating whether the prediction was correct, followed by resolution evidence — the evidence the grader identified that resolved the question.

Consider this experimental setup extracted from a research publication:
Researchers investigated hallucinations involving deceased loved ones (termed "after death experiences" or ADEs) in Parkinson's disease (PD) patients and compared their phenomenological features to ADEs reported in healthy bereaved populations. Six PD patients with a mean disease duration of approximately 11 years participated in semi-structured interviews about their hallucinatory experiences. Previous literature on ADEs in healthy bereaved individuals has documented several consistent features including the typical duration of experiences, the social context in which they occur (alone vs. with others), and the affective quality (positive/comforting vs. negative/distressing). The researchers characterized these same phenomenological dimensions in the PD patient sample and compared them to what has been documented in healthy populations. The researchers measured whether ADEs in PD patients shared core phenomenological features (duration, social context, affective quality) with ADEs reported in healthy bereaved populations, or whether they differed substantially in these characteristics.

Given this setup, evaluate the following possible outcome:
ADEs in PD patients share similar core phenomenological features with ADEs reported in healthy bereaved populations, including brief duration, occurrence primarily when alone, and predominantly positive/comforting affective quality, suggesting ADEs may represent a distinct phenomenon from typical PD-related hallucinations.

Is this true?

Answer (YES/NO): YES